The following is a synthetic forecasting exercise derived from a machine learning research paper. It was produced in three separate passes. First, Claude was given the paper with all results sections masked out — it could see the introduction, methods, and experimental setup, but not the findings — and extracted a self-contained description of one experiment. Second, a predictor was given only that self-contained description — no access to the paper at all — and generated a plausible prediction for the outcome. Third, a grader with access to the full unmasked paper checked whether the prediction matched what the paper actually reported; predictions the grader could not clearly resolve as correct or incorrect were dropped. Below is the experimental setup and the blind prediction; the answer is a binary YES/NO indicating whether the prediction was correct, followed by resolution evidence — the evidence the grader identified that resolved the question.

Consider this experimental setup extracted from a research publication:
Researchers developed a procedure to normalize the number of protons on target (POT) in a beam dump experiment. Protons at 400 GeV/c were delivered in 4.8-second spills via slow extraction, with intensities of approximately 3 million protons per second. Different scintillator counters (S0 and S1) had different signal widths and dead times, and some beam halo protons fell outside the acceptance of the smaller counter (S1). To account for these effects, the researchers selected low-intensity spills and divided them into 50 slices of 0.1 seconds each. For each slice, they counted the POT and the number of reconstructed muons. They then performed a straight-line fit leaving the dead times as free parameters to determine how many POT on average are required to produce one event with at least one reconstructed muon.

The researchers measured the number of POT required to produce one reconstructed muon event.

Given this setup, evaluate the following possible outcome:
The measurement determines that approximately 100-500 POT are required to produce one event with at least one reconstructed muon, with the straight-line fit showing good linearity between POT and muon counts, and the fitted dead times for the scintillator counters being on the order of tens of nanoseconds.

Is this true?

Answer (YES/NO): NO